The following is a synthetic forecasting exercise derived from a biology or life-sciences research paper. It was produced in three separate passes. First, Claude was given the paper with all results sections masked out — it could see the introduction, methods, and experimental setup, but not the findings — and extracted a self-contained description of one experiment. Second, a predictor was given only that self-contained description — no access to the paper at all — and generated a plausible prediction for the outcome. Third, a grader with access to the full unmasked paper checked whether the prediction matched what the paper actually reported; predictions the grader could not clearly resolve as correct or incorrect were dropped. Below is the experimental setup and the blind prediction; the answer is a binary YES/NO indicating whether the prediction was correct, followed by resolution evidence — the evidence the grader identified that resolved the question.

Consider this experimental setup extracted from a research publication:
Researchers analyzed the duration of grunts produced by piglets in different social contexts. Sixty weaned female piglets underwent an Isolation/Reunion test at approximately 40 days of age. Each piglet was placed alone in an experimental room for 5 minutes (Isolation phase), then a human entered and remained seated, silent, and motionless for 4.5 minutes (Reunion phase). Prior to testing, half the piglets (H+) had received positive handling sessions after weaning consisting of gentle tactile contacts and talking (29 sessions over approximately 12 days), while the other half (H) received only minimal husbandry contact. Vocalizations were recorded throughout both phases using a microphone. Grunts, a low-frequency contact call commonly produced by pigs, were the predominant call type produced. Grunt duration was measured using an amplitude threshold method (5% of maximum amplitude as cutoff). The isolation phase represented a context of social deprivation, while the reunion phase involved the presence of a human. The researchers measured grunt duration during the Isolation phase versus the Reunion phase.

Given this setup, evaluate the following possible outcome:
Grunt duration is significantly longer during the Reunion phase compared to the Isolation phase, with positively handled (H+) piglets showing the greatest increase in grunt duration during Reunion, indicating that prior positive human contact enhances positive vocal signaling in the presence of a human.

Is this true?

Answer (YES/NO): NO